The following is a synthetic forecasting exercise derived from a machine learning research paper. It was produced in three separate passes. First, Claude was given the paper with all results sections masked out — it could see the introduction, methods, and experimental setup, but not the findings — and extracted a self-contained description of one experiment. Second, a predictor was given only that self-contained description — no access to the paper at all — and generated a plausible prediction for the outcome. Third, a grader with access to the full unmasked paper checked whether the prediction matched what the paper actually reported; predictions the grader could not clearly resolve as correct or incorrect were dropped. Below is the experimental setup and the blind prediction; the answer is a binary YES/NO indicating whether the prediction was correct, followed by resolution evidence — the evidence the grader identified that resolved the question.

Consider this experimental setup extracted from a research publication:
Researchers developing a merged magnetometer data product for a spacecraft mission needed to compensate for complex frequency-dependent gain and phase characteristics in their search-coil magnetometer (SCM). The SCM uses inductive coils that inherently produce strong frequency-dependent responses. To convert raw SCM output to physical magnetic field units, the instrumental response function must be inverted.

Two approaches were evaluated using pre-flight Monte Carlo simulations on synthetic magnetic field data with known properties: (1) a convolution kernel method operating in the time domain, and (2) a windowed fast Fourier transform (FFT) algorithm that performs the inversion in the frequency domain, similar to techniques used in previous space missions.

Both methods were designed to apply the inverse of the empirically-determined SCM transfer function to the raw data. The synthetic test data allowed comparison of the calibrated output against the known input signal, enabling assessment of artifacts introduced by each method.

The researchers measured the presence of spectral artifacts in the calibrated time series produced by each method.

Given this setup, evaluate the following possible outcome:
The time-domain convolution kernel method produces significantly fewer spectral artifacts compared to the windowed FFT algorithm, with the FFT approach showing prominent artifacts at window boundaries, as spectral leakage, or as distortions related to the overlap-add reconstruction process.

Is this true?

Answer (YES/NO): NO